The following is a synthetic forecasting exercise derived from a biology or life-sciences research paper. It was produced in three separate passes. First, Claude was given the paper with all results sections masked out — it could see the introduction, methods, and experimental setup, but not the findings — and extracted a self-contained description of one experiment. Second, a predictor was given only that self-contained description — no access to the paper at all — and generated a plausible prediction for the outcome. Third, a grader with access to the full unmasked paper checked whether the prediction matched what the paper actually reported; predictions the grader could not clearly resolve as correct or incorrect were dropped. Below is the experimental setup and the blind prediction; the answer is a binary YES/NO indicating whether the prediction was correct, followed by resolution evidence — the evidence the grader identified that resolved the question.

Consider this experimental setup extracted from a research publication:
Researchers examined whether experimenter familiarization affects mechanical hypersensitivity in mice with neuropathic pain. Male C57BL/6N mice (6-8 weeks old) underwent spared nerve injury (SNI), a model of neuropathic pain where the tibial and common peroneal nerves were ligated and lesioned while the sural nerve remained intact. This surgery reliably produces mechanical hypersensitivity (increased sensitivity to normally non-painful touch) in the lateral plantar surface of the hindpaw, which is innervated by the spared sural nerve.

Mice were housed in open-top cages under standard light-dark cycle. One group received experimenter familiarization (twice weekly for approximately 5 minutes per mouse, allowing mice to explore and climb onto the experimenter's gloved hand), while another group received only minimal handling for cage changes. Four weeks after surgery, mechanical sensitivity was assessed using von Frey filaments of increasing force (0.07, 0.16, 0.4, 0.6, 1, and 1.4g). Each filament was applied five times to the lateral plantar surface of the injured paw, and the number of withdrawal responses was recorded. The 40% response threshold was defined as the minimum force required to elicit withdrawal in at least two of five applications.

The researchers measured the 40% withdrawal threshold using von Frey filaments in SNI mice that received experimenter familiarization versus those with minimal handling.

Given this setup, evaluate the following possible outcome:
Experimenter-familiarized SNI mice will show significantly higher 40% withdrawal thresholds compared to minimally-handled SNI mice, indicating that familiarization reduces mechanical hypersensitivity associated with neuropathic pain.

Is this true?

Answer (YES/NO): YES